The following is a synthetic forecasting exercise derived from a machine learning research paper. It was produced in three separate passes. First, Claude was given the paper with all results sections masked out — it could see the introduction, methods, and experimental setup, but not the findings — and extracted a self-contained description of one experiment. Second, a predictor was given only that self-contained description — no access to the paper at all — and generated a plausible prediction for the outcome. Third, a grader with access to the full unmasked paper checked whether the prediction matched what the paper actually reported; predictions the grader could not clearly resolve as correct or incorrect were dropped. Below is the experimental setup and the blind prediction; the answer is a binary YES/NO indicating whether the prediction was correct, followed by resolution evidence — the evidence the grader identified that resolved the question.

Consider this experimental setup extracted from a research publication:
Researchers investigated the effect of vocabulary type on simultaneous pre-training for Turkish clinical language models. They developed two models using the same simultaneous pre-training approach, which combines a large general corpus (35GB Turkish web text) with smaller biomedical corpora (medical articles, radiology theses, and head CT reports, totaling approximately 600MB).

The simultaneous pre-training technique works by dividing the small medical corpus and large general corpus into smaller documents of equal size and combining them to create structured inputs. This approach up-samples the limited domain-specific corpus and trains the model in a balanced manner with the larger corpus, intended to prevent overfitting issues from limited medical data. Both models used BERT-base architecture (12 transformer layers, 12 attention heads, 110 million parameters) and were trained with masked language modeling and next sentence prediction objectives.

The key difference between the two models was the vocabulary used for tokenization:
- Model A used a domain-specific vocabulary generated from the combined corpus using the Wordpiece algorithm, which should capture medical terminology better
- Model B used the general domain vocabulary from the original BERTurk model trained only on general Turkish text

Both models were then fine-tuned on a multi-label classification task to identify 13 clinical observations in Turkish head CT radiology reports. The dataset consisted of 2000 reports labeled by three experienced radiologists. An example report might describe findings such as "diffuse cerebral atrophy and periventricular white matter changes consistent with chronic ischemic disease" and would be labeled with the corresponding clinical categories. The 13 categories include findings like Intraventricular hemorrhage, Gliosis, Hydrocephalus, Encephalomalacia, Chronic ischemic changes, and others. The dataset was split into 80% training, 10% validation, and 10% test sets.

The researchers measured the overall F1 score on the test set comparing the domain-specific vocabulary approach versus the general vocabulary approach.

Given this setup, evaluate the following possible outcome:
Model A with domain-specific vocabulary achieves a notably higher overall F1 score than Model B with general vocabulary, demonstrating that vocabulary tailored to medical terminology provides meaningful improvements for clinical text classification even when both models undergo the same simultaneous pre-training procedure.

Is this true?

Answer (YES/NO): YES